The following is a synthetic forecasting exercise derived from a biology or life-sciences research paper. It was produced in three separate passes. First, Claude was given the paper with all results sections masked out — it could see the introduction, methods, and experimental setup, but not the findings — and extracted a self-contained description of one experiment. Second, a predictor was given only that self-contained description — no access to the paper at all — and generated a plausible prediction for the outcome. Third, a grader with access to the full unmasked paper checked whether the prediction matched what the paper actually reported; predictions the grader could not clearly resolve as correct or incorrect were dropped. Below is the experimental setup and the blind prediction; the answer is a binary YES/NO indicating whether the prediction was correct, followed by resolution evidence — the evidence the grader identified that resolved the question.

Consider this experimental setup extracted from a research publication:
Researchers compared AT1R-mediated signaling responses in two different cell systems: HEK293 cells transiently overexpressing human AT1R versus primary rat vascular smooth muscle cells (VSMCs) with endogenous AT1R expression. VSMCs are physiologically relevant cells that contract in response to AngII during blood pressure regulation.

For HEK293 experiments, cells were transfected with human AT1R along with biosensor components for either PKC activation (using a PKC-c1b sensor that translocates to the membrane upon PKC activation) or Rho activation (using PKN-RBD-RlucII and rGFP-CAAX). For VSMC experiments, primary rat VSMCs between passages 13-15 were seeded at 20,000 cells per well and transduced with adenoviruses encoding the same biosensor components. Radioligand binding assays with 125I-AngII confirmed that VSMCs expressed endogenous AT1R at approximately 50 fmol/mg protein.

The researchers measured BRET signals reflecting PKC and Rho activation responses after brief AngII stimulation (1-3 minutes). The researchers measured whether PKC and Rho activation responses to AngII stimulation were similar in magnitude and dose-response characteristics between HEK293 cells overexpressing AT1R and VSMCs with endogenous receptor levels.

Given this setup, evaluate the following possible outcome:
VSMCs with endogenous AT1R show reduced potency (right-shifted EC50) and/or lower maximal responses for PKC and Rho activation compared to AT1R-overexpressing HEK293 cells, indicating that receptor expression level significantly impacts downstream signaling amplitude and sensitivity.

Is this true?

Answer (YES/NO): YES